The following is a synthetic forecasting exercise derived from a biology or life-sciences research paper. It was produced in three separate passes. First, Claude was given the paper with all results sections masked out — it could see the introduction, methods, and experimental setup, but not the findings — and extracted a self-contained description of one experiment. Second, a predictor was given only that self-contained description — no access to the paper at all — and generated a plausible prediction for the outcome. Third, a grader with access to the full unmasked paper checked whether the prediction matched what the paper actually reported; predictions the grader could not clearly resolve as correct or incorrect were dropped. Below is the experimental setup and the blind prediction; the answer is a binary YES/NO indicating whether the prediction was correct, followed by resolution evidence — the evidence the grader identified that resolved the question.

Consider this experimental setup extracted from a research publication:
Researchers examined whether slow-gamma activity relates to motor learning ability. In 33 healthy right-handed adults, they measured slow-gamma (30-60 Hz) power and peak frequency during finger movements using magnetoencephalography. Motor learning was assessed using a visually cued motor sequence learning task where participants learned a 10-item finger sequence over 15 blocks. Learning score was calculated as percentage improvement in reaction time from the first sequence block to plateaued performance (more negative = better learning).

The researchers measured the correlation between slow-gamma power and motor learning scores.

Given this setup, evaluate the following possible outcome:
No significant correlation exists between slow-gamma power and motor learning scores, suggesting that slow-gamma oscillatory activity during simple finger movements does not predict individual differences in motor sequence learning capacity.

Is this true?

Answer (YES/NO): YES